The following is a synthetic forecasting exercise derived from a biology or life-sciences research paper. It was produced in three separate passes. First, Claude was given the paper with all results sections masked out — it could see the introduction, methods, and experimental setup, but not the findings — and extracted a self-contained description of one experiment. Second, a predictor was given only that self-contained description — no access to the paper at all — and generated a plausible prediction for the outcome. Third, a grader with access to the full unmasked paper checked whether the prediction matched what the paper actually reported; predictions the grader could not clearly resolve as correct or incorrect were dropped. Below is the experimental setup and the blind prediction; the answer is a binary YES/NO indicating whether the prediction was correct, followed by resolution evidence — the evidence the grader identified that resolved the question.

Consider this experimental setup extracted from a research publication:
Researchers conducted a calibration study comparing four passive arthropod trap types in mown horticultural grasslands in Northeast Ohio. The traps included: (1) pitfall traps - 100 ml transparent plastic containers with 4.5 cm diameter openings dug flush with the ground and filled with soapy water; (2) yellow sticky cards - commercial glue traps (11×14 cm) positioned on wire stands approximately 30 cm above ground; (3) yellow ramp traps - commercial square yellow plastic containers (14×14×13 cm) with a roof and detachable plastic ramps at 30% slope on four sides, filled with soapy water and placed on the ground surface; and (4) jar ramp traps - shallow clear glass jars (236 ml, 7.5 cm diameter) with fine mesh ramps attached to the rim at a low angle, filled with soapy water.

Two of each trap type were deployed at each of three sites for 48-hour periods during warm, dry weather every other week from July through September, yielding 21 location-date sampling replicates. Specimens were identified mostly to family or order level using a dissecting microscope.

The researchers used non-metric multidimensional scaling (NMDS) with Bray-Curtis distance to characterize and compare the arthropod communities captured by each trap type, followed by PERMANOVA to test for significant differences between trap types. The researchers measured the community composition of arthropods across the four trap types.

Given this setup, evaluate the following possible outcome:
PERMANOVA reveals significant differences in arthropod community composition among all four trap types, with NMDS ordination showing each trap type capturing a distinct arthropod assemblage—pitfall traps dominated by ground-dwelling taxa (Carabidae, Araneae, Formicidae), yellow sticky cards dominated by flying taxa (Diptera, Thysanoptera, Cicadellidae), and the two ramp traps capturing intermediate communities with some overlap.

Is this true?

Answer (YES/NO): NO